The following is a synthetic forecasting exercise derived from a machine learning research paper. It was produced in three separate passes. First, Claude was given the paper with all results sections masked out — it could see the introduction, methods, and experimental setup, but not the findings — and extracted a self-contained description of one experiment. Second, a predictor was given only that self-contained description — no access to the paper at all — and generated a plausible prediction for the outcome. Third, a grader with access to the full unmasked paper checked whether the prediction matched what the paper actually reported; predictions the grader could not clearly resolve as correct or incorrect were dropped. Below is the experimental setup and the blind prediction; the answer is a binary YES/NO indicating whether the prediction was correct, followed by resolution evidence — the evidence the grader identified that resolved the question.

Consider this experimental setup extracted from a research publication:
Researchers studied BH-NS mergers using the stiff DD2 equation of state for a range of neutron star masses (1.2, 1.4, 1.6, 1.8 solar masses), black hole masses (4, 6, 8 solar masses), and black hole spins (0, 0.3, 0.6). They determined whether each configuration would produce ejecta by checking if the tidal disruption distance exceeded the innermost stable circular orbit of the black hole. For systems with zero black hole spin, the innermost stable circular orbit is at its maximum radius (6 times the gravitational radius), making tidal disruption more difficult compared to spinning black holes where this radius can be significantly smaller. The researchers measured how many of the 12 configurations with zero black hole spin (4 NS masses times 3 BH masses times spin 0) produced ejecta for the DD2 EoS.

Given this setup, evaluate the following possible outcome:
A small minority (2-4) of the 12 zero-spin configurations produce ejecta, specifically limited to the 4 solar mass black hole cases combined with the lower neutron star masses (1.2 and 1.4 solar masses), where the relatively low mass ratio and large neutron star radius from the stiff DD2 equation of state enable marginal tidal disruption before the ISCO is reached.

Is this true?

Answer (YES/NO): NO